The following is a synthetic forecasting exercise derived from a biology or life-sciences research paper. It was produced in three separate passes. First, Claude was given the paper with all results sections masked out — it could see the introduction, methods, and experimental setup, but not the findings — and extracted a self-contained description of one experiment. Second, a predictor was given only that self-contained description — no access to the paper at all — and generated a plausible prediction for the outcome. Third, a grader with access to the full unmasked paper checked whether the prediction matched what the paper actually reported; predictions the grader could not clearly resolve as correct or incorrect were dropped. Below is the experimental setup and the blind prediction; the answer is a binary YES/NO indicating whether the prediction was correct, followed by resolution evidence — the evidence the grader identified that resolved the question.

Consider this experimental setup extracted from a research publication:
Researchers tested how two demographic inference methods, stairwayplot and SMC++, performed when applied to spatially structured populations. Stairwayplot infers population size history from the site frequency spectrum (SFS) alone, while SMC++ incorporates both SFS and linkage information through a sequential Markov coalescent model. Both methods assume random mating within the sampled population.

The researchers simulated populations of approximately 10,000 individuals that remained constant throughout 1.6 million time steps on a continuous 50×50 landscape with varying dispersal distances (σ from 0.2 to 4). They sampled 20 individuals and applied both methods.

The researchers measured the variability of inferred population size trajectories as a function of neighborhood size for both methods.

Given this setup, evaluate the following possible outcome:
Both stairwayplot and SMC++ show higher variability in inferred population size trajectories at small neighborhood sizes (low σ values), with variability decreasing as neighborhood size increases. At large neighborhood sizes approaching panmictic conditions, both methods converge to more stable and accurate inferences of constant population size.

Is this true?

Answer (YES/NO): YES